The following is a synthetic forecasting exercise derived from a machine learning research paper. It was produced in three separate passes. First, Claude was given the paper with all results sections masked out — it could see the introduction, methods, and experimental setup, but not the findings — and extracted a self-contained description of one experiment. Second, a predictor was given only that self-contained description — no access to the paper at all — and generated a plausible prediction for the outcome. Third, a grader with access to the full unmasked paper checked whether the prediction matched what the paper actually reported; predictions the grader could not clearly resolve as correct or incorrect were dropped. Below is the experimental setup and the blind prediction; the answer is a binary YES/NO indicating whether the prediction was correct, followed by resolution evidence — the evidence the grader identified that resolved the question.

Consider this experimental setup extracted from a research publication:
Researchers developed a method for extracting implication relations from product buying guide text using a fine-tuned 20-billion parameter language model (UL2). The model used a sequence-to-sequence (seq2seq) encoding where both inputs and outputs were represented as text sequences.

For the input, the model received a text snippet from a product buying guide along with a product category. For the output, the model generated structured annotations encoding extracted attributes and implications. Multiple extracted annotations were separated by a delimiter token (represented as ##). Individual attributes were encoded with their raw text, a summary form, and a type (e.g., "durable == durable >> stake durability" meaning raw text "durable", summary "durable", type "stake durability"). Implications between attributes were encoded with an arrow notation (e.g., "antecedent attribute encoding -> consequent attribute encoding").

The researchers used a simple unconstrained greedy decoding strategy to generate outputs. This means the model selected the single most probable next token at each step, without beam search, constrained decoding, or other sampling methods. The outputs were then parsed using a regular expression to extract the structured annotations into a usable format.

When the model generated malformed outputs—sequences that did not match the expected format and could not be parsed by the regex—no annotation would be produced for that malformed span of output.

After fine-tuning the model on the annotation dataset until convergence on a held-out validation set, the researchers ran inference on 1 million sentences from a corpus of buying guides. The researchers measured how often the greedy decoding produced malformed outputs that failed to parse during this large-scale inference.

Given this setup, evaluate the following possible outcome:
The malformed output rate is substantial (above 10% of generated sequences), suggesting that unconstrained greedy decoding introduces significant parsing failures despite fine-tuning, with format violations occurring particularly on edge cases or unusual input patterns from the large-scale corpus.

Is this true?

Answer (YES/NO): NO